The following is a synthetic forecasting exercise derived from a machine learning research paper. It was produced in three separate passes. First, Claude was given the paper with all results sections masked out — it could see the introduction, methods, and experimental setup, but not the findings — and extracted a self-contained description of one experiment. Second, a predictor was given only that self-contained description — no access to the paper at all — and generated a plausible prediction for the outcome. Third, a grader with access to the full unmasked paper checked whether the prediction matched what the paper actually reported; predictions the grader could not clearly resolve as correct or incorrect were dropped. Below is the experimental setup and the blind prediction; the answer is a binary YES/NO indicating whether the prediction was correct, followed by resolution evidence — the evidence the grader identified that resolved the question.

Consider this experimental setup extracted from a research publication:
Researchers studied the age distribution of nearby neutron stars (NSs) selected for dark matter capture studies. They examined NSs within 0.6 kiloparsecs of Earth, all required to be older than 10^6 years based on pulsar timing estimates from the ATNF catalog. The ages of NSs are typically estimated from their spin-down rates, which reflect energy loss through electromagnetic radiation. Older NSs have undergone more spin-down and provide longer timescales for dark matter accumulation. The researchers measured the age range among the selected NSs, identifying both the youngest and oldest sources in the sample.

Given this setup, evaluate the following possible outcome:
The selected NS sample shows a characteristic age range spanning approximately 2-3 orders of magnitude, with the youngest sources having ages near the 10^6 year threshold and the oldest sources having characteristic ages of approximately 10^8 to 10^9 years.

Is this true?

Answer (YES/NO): NO